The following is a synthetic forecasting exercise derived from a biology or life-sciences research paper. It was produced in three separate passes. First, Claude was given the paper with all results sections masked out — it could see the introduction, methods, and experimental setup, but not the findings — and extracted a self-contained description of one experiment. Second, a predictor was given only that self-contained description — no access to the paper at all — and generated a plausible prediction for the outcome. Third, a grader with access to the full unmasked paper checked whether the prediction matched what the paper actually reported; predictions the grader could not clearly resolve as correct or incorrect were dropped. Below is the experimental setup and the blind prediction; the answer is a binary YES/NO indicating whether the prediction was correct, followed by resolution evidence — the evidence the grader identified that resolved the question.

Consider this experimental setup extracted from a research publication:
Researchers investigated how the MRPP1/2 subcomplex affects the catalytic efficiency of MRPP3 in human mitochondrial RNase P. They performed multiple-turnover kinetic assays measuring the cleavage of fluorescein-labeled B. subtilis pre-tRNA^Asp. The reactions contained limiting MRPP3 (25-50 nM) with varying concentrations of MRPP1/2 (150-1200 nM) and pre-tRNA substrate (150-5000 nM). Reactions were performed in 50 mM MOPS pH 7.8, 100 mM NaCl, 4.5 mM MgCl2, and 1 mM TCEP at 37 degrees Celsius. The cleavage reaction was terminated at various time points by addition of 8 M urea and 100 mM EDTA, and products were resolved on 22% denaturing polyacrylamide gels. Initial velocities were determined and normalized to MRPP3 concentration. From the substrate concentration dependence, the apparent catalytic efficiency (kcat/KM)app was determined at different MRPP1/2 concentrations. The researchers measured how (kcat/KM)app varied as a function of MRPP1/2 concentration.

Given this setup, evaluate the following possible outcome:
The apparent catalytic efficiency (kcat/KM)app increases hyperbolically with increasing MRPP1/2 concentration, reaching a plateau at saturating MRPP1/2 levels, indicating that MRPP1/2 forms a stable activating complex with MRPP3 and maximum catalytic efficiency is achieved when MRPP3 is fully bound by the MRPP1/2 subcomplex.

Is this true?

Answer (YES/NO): NO